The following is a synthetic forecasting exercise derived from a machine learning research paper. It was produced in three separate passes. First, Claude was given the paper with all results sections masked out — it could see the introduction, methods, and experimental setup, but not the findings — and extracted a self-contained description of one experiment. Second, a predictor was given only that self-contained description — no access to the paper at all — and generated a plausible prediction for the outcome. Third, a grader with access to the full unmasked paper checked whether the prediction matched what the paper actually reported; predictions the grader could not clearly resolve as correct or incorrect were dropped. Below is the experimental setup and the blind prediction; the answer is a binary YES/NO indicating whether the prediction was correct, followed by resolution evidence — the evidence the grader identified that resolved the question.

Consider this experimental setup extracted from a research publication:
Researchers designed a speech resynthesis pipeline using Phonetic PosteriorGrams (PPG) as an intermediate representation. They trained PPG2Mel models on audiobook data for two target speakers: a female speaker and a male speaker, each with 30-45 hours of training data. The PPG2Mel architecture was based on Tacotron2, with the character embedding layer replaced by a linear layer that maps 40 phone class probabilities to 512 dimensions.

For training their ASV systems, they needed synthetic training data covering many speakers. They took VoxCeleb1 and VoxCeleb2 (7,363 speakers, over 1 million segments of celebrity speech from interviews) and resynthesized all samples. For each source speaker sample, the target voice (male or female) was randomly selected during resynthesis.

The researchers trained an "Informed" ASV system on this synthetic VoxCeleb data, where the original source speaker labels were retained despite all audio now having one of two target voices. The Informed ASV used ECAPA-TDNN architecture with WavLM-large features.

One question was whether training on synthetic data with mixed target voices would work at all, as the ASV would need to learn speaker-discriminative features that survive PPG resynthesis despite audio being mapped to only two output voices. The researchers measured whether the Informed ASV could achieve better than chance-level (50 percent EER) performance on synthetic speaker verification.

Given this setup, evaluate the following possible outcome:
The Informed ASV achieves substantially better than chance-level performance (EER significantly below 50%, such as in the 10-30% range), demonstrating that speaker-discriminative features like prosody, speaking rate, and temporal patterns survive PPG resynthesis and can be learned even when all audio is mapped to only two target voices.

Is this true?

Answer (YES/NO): YES